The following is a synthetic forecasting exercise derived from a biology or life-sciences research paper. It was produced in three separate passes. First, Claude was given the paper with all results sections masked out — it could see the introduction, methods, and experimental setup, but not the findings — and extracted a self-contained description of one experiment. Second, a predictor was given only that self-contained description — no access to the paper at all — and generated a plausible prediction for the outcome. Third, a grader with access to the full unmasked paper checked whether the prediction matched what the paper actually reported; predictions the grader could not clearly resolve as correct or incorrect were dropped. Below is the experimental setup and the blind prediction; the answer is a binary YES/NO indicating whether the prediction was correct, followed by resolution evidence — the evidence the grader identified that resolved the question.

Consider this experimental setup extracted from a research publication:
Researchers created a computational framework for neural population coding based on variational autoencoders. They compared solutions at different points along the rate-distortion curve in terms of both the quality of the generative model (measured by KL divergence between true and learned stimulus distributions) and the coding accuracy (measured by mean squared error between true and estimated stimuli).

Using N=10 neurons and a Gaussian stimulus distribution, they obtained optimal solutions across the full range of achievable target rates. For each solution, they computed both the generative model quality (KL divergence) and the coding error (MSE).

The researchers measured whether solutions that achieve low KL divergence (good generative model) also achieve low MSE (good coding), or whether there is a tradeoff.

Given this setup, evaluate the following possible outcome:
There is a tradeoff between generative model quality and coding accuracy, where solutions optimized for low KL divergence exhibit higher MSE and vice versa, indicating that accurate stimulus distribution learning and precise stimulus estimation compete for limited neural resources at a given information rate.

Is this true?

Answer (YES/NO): NO